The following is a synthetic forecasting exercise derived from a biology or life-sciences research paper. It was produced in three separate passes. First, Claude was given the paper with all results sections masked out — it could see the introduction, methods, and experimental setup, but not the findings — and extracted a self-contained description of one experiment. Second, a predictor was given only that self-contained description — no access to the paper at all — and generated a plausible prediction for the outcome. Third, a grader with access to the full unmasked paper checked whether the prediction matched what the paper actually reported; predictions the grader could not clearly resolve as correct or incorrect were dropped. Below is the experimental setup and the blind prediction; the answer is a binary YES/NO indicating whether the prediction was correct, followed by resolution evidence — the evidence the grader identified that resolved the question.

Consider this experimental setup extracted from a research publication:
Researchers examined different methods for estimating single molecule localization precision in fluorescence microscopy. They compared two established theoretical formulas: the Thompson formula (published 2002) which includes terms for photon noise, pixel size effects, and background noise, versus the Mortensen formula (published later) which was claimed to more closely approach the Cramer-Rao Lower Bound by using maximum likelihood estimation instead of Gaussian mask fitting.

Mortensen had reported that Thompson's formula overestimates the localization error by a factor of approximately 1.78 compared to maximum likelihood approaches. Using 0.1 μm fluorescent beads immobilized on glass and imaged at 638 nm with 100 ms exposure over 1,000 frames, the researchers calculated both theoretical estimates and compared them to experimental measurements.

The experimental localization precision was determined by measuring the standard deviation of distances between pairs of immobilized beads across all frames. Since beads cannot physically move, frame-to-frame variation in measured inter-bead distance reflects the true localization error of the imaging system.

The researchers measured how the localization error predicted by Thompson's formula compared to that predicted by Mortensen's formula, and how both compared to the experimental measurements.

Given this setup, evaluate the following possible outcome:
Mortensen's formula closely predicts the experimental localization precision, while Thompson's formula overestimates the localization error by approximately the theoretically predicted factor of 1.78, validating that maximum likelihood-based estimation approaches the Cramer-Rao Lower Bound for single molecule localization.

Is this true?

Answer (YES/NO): NO